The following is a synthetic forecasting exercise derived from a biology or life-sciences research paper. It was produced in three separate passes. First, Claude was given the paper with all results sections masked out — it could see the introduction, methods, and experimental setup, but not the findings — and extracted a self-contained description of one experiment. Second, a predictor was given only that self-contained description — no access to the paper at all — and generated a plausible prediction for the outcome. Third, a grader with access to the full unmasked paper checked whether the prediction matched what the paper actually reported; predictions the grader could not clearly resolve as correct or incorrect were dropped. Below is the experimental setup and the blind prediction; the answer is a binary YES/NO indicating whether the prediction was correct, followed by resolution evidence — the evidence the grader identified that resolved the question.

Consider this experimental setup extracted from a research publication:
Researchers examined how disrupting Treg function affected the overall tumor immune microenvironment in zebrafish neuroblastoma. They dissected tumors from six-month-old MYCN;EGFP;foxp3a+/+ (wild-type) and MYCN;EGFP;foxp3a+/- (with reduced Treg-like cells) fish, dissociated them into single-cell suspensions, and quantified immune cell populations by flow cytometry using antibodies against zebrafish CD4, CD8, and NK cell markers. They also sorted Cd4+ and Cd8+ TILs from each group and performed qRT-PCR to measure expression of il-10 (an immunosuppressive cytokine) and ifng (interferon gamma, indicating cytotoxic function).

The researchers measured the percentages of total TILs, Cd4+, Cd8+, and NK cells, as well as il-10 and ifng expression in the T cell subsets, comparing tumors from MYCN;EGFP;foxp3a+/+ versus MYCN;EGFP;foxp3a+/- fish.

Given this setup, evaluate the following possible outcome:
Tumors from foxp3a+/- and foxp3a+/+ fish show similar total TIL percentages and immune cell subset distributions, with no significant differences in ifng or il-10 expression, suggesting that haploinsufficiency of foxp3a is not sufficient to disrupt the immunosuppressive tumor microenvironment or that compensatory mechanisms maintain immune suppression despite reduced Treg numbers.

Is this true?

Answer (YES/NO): NO